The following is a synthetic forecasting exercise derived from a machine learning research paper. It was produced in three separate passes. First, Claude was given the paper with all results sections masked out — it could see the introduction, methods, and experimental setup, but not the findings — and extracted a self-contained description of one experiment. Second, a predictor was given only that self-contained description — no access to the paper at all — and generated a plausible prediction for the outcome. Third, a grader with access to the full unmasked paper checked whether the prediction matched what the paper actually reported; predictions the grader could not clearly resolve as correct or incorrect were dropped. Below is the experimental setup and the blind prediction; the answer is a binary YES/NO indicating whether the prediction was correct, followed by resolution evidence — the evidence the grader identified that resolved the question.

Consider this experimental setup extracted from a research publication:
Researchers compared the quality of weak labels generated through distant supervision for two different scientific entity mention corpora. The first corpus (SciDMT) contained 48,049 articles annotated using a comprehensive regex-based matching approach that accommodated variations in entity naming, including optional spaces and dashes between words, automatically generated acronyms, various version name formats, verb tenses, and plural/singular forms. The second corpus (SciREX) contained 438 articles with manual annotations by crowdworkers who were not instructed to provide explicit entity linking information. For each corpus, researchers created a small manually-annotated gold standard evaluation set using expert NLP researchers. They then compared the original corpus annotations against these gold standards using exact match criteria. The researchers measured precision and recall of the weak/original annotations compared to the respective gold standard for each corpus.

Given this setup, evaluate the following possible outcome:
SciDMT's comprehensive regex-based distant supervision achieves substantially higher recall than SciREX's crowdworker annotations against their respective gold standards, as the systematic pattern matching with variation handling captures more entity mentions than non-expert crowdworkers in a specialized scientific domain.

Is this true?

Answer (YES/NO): YES